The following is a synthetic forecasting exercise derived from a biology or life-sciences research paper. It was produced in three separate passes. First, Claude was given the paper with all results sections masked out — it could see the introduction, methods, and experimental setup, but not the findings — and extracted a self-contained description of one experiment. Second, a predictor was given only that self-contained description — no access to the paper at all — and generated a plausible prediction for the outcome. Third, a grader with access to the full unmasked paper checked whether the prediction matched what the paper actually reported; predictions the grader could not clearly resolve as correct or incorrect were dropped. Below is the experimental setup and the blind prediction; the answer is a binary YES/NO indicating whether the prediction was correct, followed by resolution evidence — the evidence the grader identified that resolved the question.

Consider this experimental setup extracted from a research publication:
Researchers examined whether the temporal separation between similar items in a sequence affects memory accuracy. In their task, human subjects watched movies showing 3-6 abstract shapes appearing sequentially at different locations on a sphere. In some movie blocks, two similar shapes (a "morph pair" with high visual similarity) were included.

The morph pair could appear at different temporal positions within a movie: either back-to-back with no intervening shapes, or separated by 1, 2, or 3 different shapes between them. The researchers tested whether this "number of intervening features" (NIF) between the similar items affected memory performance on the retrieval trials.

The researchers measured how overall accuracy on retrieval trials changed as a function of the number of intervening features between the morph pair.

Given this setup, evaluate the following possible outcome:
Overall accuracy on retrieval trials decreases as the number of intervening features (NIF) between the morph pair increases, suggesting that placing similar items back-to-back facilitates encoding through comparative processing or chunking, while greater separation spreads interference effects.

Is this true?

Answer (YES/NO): YES